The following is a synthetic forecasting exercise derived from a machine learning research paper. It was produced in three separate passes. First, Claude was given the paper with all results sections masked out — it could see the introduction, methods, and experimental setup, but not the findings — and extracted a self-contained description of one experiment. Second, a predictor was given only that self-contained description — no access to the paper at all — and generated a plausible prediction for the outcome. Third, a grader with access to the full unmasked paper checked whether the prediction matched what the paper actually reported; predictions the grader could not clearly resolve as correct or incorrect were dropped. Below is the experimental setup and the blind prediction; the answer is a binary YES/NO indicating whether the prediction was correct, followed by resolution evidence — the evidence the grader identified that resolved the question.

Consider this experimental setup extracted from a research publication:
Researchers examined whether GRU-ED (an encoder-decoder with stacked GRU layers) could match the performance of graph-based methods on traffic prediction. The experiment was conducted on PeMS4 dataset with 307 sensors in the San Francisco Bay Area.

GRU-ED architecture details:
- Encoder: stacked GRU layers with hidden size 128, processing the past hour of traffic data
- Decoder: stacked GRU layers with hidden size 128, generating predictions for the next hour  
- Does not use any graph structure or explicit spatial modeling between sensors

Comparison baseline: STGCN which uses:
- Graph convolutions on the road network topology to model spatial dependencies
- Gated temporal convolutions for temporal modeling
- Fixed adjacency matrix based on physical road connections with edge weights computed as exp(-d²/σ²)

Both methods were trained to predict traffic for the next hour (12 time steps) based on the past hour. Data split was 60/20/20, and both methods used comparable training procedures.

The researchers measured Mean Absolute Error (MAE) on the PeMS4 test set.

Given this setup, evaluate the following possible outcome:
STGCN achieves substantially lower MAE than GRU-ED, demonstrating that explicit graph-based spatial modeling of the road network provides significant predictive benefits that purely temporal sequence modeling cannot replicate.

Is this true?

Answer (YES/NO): YES